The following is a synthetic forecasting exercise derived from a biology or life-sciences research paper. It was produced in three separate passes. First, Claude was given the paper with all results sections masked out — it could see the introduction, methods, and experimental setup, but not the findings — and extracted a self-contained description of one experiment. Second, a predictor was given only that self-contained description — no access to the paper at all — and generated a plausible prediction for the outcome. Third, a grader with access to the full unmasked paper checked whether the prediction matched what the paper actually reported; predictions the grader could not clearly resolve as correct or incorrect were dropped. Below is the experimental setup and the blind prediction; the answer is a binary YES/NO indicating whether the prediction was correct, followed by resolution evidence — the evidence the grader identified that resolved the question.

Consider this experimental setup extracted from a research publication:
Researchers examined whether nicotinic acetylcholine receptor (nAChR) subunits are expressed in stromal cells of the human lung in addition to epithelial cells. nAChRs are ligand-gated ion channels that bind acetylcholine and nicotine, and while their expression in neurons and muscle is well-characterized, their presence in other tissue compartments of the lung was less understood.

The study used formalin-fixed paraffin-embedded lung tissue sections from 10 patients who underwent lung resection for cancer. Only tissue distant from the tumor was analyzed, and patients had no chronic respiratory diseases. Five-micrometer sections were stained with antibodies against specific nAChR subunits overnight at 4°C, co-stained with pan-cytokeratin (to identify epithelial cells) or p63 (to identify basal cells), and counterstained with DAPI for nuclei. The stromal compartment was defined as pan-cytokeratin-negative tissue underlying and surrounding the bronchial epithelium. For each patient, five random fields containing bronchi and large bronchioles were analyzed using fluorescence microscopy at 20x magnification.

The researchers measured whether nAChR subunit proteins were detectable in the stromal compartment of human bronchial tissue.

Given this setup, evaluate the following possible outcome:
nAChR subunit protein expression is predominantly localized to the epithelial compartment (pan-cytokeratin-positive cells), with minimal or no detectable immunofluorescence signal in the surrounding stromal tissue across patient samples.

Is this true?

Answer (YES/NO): NO